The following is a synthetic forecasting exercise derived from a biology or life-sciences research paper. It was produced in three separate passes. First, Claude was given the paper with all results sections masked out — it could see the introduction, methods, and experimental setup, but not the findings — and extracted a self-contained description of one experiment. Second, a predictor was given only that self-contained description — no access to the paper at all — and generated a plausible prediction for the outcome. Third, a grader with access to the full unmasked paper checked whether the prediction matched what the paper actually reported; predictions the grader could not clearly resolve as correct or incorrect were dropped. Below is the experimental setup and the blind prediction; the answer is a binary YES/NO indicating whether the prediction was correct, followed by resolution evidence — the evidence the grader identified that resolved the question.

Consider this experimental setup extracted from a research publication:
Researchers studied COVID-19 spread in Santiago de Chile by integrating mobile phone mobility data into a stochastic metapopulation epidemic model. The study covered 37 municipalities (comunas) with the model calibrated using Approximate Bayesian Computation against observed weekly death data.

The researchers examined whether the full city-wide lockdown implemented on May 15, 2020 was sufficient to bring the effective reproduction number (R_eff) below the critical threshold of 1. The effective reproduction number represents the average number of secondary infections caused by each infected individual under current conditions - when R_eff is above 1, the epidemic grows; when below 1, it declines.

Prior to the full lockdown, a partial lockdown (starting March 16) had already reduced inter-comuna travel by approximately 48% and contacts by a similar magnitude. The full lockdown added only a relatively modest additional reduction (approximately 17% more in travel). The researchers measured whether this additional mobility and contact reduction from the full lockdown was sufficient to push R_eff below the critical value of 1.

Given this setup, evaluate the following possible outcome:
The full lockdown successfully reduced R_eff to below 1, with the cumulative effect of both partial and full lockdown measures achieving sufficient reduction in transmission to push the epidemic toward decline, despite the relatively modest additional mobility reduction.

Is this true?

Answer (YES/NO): YES